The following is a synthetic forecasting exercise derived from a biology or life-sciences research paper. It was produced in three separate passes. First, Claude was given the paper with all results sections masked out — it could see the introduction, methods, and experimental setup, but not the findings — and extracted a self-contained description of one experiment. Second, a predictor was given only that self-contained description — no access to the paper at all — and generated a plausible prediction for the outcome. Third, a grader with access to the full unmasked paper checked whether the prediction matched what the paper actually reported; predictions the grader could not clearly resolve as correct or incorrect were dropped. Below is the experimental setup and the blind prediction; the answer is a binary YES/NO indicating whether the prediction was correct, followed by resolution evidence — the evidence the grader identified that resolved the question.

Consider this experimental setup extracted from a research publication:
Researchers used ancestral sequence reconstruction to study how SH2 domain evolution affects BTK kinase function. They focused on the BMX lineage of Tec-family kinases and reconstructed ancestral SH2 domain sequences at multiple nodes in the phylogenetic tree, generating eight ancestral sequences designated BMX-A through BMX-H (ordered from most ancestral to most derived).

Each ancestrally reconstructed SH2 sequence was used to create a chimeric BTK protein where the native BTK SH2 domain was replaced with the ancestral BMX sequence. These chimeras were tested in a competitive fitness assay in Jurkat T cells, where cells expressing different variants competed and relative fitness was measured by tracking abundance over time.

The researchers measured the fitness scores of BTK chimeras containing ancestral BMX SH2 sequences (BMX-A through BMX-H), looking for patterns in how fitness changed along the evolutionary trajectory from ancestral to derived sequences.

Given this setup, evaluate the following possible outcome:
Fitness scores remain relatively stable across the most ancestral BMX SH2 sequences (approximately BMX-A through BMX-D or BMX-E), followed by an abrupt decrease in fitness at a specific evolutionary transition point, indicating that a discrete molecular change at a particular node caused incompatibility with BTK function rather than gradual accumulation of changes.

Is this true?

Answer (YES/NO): NO